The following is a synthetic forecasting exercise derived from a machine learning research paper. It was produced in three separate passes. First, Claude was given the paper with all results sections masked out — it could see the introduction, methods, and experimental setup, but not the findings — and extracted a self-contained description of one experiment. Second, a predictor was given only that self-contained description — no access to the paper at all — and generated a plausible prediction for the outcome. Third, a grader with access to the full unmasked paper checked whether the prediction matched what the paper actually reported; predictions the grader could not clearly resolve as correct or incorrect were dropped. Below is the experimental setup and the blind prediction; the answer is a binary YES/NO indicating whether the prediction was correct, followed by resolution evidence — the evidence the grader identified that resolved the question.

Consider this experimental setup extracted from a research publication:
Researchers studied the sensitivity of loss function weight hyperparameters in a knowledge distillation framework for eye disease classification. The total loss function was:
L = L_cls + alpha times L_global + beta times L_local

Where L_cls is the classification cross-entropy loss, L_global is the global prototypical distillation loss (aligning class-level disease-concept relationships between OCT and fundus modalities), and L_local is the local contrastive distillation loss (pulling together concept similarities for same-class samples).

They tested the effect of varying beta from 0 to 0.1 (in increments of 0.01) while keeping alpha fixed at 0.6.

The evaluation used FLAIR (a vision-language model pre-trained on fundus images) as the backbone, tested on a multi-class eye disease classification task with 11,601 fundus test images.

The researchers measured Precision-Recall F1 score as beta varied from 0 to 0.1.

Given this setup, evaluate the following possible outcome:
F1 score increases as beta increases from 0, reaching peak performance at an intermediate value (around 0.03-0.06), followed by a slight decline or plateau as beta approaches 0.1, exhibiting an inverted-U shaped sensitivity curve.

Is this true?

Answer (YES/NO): YES